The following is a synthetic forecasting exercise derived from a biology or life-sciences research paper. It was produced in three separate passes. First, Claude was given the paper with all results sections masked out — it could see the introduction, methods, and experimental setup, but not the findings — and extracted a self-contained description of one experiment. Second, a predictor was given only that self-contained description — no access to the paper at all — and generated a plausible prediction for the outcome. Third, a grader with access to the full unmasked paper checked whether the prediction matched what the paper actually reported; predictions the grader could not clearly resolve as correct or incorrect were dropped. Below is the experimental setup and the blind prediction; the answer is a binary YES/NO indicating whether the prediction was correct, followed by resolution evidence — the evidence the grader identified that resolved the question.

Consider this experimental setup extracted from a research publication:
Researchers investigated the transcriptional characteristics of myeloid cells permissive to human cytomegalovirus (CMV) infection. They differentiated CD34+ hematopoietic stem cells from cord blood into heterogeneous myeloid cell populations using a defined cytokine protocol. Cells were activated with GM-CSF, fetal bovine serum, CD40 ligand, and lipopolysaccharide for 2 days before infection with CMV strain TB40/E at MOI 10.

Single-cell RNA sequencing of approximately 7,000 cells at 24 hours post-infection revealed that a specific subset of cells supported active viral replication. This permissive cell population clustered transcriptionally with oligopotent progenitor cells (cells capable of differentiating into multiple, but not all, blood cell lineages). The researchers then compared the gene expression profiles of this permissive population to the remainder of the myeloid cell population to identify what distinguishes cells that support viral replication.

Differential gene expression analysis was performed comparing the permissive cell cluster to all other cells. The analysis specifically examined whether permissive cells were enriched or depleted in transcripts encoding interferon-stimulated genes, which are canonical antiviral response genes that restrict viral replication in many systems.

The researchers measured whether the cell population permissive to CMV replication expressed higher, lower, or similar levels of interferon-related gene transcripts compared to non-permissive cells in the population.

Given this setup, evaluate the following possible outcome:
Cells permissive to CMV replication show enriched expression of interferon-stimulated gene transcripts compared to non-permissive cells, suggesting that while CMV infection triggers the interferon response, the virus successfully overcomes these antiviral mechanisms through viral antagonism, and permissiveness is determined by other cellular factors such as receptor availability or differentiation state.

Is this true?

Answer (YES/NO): NO